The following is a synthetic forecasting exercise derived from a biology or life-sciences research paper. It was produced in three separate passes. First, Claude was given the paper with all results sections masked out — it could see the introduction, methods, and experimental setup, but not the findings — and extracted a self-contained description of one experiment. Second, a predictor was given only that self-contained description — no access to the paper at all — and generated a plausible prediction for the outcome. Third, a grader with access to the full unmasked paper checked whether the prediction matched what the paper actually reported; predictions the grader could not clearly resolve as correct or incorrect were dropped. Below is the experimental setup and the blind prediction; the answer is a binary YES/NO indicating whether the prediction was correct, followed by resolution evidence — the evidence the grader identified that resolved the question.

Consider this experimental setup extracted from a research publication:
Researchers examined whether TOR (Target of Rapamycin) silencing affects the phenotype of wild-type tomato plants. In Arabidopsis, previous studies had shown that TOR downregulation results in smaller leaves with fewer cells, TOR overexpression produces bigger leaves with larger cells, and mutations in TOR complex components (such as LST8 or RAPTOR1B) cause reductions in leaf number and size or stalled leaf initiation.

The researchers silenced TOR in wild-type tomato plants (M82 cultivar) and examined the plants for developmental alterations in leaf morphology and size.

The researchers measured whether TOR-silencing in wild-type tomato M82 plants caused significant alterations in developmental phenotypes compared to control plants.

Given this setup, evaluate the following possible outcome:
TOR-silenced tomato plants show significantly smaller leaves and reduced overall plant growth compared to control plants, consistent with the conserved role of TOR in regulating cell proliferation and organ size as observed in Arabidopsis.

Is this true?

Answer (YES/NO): NO